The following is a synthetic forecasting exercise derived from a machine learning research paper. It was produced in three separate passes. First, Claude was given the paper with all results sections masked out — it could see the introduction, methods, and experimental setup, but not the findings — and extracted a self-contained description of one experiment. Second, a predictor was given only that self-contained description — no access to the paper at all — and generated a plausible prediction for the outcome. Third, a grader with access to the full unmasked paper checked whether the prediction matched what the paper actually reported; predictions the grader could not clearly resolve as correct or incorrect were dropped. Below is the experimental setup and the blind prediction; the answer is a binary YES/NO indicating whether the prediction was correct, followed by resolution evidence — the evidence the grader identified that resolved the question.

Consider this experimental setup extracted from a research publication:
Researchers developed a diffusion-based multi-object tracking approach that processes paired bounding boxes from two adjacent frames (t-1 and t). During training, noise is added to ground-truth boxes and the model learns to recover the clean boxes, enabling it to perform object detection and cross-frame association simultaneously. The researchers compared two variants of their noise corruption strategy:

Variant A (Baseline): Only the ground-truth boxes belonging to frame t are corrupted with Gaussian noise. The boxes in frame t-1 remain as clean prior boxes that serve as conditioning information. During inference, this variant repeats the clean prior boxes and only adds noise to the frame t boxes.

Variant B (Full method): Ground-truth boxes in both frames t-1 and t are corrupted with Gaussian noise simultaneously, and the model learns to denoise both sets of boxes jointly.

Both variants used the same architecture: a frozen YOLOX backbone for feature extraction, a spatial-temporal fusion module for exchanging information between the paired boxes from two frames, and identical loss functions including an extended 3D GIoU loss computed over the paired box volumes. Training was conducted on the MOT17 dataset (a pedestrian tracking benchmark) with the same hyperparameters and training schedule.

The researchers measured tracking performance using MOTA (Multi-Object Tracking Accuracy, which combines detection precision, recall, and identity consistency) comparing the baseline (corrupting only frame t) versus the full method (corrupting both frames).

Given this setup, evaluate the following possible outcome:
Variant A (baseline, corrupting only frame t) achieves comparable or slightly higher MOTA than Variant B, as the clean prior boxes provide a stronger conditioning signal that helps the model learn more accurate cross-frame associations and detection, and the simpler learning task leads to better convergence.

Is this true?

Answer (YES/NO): NO